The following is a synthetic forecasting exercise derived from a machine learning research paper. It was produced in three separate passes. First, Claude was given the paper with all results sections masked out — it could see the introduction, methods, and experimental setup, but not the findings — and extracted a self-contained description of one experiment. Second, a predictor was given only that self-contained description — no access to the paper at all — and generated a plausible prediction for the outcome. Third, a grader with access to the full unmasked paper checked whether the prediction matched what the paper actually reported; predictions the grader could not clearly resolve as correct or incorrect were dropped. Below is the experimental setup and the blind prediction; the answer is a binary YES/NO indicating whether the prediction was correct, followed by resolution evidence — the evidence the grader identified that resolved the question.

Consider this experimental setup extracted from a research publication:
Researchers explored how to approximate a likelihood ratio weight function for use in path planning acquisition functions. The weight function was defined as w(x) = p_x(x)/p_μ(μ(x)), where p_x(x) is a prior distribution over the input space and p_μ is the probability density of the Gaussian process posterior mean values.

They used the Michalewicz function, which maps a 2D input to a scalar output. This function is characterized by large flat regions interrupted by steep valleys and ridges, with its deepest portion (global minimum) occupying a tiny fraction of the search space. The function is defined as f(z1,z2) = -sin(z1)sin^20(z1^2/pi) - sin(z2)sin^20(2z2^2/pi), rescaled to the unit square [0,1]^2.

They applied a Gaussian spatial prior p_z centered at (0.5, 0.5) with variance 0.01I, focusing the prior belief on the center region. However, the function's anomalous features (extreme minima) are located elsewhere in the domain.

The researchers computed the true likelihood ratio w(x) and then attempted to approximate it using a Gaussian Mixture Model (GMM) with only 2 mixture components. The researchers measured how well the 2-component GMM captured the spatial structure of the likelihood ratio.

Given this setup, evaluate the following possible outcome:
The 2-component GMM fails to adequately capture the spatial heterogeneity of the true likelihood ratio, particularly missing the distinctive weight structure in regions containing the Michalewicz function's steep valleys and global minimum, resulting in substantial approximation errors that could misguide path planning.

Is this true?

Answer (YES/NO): NO